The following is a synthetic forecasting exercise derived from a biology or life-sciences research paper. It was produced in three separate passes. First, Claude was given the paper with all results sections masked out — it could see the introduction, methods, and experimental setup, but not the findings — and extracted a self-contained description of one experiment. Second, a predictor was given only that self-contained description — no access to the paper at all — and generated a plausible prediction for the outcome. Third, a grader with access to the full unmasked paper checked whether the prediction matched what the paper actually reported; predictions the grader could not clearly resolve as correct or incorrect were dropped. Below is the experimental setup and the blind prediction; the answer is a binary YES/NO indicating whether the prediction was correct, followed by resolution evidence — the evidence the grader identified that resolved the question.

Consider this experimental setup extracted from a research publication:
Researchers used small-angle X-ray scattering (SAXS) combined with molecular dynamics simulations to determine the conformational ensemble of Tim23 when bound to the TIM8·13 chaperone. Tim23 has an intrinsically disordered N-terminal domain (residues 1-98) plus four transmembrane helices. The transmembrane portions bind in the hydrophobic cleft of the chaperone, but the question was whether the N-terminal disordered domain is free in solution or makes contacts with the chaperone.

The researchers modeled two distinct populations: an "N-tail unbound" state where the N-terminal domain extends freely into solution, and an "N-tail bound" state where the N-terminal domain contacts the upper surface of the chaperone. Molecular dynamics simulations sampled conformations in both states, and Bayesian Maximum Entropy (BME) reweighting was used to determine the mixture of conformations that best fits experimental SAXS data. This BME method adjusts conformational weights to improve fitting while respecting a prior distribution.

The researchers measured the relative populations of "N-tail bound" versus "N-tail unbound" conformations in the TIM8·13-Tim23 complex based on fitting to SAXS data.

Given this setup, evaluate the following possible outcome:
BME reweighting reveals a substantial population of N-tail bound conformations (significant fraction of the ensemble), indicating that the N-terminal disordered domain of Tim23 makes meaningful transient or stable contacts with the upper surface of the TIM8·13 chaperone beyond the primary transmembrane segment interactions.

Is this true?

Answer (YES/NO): YES